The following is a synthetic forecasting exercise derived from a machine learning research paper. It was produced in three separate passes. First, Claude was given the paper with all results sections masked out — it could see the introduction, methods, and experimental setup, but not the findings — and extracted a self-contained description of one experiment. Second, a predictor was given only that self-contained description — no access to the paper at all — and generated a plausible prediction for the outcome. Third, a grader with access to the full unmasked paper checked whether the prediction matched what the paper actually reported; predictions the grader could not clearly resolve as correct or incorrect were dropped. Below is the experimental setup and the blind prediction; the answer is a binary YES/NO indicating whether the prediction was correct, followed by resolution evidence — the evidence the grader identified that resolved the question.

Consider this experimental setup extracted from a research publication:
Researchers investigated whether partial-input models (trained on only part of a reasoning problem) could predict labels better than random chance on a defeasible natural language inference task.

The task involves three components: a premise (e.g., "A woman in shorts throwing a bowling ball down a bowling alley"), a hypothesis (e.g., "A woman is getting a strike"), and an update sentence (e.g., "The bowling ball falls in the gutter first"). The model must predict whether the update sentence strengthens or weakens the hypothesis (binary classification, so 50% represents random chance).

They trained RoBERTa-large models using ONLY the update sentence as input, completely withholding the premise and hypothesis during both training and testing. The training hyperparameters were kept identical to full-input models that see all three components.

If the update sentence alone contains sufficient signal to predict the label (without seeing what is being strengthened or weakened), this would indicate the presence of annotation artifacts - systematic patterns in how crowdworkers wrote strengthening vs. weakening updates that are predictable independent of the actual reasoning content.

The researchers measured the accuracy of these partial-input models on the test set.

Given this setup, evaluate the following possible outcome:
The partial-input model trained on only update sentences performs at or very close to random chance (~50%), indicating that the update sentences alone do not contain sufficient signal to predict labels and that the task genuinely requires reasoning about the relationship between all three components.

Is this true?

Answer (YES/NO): NO